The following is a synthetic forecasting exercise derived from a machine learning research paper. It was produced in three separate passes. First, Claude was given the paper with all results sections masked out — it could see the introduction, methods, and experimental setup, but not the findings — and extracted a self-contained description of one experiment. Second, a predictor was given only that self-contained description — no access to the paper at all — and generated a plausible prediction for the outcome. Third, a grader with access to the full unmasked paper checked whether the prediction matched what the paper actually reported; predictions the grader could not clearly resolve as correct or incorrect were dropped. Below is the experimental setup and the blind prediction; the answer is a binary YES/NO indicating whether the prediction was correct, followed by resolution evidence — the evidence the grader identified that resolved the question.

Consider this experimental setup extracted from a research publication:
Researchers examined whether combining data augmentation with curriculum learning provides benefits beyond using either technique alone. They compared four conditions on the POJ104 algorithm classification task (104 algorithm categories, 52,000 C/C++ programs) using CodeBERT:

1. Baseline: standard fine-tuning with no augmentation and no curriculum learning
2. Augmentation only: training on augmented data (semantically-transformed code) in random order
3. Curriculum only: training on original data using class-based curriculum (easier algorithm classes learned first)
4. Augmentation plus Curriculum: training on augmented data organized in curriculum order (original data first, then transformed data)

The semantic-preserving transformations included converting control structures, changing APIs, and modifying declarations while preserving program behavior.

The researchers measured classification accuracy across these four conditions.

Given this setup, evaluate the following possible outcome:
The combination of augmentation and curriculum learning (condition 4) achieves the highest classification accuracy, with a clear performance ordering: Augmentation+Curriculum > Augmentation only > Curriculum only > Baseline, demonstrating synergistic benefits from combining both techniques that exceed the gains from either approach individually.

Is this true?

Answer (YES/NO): NO